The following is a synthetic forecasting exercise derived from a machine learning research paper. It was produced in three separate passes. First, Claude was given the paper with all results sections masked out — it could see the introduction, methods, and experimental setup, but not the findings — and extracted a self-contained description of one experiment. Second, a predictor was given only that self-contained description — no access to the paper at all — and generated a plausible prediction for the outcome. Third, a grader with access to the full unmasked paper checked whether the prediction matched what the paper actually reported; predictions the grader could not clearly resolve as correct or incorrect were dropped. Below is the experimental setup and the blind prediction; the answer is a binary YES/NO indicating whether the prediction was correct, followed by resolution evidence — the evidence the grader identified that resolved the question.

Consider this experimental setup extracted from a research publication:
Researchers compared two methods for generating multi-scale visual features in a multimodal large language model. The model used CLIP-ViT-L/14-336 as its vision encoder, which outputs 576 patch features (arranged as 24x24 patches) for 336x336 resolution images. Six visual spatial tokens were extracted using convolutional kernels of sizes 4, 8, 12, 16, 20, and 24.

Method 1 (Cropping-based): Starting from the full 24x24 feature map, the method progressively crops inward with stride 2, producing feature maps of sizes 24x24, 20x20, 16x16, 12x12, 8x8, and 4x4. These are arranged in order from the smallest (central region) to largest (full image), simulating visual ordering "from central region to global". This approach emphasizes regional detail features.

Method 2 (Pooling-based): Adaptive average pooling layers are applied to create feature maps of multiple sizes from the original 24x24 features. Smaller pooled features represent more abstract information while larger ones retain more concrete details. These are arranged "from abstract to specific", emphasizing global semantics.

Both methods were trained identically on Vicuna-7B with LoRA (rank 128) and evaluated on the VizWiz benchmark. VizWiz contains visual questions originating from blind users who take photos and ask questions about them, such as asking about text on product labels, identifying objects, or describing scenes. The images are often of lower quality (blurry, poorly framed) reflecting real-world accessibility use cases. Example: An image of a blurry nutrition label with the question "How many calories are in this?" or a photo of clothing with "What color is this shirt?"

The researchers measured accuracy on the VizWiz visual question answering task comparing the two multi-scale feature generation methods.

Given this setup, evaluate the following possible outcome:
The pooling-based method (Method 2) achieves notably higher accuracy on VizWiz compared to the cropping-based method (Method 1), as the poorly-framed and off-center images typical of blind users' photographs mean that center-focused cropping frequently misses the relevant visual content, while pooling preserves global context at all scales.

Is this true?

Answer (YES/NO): NO